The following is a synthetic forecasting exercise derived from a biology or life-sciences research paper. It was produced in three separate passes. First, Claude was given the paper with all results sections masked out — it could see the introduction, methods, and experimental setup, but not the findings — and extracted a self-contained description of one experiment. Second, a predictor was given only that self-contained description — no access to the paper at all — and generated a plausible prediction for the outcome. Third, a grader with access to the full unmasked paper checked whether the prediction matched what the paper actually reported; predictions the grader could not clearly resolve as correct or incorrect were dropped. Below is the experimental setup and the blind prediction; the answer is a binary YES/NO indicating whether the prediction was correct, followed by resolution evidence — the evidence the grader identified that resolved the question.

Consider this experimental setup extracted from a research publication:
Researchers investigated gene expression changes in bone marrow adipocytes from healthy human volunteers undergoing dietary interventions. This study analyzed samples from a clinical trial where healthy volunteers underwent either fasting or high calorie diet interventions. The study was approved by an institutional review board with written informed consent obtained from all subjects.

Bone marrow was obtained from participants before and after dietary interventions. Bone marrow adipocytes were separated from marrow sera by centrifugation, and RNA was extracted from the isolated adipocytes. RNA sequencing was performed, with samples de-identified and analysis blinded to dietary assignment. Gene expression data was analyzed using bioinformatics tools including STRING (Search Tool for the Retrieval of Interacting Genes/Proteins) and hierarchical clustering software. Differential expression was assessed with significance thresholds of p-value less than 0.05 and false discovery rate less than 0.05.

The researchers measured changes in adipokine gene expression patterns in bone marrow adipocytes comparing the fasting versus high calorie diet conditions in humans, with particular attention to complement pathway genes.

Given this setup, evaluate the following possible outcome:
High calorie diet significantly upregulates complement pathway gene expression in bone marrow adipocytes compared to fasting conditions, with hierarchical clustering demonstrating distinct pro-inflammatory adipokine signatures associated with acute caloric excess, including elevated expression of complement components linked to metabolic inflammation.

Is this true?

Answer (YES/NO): NO